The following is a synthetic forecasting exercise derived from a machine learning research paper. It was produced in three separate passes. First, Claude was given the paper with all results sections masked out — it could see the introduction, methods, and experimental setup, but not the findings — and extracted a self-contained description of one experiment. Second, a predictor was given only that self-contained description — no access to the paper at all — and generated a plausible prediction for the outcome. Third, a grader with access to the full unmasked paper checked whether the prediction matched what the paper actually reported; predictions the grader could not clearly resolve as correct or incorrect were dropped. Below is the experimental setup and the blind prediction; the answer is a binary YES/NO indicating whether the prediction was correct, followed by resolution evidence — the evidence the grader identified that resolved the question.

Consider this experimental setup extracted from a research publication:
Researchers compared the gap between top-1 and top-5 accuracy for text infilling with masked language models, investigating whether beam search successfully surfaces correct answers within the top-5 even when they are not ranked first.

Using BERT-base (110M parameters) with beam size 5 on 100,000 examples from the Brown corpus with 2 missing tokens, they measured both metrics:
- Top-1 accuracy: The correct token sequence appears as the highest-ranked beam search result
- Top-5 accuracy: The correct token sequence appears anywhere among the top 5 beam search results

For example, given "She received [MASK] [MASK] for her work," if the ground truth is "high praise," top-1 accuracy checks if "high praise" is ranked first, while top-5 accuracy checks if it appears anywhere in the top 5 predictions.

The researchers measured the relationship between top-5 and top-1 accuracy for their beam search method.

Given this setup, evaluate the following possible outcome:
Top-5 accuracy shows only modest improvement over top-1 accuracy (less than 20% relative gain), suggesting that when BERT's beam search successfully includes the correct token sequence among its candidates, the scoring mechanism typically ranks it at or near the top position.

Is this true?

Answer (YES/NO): NO